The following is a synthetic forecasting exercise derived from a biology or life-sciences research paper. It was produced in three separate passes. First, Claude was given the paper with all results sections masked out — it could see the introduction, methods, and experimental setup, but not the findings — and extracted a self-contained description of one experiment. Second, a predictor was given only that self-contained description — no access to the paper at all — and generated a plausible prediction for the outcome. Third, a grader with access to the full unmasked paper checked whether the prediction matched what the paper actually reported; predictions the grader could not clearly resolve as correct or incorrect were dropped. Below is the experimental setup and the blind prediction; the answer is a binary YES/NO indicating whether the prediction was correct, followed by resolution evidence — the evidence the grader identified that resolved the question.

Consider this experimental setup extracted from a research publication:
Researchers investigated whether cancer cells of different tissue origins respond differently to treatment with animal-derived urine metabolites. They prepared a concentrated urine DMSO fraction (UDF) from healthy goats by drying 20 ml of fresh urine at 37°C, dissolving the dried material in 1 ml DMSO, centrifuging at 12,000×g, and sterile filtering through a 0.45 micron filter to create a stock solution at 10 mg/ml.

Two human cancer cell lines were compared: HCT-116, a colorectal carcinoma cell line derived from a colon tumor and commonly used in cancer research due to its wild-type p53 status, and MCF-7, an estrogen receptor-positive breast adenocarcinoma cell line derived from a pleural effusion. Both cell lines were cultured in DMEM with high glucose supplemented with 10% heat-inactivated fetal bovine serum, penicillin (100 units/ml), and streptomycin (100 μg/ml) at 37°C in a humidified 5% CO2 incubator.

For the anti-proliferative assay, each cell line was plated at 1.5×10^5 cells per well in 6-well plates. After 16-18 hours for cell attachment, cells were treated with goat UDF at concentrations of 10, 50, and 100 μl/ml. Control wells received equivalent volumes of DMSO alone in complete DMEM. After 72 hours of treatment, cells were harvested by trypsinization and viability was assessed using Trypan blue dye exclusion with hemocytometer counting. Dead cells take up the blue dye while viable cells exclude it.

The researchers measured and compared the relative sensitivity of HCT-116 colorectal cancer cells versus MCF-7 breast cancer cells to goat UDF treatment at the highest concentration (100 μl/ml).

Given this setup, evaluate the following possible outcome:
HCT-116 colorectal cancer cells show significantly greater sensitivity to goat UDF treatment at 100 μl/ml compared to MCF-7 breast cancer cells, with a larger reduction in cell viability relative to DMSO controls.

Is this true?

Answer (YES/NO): YES